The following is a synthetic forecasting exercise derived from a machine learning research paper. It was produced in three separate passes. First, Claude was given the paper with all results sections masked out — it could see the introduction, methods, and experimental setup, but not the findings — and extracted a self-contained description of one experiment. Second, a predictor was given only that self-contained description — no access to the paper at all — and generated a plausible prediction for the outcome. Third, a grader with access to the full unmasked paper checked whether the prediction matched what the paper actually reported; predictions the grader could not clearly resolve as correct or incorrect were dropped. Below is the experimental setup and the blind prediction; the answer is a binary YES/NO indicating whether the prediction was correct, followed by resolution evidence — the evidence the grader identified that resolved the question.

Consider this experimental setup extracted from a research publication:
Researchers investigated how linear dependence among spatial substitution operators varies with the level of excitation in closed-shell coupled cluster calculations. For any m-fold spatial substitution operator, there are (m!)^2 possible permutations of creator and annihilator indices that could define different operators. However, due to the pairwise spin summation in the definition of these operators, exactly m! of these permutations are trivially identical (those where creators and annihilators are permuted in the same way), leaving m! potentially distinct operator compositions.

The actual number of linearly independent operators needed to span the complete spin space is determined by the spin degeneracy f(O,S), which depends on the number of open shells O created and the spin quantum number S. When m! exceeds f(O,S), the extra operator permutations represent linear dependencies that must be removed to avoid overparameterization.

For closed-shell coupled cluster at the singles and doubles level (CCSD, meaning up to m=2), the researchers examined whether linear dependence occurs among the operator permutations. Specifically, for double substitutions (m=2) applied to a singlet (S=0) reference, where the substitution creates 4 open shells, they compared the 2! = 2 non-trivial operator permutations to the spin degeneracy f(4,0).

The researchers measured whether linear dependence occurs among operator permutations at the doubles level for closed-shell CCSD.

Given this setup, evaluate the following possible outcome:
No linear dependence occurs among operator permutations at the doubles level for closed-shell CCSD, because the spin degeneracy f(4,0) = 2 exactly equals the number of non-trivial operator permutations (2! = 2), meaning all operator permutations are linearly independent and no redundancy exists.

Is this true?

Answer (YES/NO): YES